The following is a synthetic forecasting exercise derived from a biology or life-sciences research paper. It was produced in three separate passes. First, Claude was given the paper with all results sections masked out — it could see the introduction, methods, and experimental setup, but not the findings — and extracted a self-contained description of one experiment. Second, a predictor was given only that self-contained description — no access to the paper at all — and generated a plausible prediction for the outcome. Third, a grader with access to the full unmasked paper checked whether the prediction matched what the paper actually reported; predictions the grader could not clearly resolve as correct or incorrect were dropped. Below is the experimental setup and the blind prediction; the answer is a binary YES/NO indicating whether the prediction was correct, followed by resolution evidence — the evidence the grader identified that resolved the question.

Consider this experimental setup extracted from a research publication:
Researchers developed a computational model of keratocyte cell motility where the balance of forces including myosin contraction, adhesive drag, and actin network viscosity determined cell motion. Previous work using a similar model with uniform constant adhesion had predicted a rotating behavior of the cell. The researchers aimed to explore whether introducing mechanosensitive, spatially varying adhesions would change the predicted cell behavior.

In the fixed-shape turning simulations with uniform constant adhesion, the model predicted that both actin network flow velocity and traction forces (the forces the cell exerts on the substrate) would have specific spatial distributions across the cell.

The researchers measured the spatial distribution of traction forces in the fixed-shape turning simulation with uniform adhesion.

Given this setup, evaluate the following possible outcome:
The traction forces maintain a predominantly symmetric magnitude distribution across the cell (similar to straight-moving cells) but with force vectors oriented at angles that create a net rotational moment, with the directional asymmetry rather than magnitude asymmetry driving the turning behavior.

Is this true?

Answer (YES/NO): NO